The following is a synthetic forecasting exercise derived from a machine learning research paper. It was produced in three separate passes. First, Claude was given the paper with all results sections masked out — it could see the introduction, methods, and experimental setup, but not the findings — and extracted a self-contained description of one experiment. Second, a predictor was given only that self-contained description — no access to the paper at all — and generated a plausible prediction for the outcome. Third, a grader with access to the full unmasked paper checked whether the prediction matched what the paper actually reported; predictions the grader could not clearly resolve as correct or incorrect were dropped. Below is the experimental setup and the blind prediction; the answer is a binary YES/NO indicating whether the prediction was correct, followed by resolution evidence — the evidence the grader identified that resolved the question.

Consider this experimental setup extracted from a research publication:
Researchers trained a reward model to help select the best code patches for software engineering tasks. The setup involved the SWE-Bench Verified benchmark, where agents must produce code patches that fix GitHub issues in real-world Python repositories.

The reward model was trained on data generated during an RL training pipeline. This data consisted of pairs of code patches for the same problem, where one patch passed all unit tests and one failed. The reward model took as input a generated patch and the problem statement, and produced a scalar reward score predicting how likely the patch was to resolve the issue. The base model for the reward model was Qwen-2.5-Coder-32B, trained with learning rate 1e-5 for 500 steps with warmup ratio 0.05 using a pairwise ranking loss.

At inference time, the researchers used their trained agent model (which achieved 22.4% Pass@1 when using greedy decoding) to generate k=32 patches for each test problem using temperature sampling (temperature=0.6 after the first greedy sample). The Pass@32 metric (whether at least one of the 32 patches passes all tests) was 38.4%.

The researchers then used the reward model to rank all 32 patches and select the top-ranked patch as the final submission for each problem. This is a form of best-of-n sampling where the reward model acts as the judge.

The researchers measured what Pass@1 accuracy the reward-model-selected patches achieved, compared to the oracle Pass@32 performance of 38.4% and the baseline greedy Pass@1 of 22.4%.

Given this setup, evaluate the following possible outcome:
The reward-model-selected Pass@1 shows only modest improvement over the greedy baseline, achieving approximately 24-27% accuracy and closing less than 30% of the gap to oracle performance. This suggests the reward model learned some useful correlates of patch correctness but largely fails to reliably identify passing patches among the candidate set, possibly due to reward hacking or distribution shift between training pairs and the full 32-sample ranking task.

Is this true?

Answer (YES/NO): NO